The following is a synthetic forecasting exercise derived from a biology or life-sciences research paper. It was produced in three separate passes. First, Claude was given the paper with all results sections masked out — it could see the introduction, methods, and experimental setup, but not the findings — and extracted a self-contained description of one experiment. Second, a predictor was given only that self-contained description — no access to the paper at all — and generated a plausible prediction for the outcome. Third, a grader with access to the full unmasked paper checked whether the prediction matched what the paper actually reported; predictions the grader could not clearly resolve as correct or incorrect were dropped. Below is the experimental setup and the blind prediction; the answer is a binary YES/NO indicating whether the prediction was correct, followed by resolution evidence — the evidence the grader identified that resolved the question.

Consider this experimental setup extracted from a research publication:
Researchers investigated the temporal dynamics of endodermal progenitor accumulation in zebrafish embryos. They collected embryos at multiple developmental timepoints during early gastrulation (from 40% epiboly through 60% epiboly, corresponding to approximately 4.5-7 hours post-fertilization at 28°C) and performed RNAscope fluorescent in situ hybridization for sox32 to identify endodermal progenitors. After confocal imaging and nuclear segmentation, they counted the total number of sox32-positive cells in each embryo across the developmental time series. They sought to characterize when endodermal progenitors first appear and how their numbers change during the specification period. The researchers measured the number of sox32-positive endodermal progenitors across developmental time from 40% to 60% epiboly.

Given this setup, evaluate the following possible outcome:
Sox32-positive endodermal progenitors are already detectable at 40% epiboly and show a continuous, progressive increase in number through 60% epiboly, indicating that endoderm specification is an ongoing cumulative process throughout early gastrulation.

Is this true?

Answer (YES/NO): NO